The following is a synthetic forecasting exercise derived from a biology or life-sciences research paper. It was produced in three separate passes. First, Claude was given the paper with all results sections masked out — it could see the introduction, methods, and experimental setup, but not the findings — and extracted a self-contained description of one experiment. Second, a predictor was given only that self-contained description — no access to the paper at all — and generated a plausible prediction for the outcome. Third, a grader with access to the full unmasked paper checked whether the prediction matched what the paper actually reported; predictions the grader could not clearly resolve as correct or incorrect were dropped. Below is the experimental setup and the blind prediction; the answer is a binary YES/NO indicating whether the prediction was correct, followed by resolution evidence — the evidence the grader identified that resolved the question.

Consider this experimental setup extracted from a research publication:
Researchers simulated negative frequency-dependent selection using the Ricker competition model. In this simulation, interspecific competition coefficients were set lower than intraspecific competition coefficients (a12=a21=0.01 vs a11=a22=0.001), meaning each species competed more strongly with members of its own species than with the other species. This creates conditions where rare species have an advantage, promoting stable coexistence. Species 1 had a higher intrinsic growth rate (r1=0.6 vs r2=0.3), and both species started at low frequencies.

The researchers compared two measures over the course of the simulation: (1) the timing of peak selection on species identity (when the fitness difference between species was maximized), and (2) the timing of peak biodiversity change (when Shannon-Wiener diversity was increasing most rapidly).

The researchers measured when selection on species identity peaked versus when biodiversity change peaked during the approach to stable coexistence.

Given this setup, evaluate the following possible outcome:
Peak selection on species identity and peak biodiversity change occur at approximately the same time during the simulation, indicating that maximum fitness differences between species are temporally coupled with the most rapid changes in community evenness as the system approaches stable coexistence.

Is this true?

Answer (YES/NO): NO